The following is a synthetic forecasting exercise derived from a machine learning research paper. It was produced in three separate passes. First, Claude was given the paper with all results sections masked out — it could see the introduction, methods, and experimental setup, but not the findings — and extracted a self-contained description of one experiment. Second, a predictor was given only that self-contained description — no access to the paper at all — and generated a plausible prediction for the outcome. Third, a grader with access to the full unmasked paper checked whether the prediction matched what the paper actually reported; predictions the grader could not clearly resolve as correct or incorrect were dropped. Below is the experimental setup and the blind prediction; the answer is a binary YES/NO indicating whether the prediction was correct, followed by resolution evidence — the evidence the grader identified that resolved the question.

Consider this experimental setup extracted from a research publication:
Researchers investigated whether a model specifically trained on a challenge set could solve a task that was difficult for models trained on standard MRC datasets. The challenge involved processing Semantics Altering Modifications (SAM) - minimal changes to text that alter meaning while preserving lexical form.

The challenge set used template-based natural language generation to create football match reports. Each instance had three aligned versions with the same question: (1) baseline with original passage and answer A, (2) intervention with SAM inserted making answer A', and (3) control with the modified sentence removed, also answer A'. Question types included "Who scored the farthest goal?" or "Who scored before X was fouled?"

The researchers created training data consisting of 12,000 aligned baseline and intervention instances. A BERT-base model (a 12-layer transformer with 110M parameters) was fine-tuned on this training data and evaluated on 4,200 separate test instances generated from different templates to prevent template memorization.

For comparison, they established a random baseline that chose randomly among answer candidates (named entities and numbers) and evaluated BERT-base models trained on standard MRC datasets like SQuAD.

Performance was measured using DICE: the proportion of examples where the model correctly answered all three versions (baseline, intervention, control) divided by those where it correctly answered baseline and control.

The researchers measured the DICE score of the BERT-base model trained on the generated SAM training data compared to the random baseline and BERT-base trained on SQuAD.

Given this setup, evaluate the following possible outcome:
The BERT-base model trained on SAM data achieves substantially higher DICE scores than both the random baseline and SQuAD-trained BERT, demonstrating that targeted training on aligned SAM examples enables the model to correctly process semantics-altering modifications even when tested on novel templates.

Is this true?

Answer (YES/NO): YES